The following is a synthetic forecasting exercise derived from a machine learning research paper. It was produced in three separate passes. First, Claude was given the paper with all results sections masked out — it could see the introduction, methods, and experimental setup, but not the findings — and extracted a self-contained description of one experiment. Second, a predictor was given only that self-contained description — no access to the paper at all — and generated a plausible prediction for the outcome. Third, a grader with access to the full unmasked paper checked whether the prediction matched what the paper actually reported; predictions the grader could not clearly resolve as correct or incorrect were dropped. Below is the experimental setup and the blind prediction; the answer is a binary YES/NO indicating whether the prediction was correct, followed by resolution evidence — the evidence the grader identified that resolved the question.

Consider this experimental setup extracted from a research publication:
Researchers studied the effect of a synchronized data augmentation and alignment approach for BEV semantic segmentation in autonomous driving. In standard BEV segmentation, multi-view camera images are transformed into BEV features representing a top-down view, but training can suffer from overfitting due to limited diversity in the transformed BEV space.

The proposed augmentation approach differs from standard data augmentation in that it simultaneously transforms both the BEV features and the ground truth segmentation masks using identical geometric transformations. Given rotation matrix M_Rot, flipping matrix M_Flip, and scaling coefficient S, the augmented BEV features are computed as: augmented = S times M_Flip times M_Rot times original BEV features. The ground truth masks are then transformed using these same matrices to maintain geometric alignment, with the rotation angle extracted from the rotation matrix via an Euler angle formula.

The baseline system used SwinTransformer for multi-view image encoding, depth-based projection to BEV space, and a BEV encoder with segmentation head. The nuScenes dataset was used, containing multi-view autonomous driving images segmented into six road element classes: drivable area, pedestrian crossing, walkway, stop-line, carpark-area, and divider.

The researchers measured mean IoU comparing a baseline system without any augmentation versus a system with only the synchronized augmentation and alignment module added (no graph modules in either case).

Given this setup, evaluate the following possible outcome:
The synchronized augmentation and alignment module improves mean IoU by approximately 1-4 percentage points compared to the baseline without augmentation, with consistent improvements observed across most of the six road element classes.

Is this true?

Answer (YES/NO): NO